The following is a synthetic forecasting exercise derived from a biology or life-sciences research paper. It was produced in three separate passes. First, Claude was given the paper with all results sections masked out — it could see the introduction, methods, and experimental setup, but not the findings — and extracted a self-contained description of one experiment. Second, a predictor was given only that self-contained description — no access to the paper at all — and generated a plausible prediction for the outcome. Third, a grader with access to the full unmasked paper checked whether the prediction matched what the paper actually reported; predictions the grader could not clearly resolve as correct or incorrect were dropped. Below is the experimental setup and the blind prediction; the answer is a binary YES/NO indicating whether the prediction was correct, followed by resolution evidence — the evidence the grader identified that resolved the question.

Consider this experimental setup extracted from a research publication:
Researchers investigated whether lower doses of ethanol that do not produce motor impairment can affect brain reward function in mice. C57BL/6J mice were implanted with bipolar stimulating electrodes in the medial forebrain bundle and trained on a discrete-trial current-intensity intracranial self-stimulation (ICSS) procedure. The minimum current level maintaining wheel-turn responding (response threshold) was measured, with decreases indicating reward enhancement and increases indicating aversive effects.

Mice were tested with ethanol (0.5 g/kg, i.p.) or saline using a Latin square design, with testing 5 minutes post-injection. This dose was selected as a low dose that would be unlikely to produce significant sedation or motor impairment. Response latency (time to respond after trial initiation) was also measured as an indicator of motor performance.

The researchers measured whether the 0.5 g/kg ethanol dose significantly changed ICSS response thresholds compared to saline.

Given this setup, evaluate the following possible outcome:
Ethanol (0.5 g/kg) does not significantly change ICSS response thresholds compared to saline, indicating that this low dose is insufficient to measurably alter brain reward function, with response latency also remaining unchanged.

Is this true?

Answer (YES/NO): YES